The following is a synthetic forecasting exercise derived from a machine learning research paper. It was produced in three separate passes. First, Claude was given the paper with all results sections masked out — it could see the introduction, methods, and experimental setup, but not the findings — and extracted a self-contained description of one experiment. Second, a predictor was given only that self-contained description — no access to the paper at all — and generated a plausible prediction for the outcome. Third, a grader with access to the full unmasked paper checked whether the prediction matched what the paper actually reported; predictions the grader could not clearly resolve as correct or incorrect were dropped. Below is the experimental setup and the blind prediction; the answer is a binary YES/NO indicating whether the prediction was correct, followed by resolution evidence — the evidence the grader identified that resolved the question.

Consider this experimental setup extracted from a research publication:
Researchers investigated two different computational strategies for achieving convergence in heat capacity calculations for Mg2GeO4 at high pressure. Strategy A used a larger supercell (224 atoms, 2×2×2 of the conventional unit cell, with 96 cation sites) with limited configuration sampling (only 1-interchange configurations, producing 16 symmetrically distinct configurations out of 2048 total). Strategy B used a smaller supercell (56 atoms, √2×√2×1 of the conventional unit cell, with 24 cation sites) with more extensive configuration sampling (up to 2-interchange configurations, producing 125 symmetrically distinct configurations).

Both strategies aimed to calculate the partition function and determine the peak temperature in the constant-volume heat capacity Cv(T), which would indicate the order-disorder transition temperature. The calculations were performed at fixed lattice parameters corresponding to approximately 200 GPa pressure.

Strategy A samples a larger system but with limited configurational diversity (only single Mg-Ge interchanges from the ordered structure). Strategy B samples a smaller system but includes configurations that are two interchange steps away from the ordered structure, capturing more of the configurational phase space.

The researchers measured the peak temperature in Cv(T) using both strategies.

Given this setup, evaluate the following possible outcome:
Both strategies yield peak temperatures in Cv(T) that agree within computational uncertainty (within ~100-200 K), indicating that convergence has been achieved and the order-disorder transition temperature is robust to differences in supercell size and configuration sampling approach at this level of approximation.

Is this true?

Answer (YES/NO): NO